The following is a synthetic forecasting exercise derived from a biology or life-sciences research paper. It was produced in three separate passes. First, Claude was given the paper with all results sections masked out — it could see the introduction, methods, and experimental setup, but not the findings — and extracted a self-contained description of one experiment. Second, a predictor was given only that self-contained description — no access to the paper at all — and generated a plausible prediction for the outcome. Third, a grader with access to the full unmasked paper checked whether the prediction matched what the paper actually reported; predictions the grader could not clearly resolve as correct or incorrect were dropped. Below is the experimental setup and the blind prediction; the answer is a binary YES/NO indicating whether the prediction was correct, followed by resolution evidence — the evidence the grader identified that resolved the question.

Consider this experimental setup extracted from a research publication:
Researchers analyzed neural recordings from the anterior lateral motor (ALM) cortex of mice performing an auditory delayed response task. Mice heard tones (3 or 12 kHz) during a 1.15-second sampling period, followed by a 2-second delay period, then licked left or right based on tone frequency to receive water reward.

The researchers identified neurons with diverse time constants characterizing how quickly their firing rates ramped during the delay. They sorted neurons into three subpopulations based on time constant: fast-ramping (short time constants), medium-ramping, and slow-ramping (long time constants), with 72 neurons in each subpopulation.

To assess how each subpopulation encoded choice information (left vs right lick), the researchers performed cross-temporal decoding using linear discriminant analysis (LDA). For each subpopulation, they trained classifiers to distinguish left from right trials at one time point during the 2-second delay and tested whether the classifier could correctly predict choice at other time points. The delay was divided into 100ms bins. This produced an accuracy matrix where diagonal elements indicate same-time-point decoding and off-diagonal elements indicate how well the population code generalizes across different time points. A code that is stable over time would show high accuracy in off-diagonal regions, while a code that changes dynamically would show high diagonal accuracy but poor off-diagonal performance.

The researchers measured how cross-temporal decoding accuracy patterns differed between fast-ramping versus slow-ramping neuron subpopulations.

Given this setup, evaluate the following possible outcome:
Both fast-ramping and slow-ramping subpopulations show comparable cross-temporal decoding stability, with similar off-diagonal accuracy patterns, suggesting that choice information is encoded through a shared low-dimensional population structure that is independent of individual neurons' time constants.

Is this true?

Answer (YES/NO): NO